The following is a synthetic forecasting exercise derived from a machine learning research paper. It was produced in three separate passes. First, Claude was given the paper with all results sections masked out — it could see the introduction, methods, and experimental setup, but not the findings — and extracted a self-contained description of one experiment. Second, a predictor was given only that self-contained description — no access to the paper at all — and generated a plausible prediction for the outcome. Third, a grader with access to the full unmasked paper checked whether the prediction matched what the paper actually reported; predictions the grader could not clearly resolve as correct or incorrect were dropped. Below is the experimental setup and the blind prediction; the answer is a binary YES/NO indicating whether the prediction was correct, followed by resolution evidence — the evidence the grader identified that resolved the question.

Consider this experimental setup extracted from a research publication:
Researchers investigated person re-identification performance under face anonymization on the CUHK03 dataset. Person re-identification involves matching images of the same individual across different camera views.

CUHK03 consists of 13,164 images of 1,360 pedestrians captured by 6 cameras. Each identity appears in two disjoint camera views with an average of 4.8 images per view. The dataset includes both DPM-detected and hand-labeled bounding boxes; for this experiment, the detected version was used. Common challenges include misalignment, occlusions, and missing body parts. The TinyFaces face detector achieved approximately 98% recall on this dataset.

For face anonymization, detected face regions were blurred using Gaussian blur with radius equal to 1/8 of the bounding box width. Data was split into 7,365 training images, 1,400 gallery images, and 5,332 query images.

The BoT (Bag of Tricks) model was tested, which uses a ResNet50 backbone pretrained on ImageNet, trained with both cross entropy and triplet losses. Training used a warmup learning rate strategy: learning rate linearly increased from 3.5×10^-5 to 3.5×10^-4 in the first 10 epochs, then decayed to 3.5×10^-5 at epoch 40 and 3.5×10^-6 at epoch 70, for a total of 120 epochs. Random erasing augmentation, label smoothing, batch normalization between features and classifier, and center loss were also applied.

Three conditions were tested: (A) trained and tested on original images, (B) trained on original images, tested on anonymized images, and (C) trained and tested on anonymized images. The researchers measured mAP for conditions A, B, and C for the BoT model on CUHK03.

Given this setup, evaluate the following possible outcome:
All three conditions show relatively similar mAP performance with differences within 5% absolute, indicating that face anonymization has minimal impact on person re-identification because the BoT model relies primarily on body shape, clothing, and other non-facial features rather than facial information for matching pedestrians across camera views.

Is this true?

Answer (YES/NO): NO